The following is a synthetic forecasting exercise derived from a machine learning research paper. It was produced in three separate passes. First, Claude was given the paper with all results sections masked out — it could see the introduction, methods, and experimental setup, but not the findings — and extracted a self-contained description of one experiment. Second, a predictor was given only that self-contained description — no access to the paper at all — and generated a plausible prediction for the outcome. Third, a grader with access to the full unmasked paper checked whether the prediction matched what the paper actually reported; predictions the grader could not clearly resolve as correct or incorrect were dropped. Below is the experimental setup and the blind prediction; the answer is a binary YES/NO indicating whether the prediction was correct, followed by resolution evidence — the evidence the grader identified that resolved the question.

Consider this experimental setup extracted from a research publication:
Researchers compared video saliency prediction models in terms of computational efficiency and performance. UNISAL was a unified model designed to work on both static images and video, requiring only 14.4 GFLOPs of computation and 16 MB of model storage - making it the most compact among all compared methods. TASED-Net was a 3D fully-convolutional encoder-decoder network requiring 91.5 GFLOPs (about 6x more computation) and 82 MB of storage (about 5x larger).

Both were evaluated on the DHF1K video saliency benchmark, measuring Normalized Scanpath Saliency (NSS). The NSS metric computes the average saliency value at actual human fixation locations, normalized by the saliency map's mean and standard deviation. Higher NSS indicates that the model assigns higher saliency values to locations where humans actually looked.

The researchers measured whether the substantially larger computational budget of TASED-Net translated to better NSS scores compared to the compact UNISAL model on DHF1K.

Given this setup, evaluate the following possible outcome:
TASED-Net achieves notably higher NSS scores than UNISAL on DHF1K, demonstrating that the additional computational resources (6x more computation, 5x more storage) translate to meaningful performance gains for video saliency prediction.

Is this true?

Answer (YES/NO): NO